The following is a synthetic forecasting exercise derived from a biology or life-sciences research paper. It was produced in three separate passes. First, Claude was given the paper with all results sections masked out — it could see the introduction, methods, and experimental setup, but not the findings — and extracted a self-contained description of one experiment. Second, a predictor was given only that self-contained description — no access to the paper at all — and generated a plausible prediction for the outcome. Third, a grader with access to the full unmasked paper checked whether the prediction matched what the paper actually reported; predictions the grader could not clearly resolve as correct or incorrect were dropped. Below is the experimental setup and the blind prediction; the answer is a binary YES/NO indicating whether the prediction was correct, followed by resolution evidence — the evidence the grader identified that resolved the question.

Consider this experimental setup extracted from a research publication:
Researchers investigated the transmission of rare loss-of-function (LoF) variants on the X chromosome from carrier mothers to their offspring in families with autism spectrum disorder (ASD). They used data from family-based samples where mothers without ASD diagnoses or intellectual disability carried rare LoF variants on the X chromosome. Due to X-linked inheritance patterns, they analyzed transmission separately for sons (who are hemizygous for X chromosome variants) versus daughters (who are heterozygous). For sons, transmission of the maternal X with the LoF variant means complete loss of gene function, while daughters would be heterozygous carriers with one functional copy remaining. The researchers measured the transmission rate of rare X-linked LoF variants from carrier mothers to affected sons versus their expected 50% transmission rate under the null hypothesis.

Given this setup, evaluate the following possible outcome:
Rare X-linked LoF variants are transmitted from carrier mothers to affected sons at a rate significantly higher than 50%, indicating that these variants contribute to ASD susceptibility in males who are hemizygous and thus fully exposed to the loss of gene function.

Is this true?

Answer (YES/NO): YES